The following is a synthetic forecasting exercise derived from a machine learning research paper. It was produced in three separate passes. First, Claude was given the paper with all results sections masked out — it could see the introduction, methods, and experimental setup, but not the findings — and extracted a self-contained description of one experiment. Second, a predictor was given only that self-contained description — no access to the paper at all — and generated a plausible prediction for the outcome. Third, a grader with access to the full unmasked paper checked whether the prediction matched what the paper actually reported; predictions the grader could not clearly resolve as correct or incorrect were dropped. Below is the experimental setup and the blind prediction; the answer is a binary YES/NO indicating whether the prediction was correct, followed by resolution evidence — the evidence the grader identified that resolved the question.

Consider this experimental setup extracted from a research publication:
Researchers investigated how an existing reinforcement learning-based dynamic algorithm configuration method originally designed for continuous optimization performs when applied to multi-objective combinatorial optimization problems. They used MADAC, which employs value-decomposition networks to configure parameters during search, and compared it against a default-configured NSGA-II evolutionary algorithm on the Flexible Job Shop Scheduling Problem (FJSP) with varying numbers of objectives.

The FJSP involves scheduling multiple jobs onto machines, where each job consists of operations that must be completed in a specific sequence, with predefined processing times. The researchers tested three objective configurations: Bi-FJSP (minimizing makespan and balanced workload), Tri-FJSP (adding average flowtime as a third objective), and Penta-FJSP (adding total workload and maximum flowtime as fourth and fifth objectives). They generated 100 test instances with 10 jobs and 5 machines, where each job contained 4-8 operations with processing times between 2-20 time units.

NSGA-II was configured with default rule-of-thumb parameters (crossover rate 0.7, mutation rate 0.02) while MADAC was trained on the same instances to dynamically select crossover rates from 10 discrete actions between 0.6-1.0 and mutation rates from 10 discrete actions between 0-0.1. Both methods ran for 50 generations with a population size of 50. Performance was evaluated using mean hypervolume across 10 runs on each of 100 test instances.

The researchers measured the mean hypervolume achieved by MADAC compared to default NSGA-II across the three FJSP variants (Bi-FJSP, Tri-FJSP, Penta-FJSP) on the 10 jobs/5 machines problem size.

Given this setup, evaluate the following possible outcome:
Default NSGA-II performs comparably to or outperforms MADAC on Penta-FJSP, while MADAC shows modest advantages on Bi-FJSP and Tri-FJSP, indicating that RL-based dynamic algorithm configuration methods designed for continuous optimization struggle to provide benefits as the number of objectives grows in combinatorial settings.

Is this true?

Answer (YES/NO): NO